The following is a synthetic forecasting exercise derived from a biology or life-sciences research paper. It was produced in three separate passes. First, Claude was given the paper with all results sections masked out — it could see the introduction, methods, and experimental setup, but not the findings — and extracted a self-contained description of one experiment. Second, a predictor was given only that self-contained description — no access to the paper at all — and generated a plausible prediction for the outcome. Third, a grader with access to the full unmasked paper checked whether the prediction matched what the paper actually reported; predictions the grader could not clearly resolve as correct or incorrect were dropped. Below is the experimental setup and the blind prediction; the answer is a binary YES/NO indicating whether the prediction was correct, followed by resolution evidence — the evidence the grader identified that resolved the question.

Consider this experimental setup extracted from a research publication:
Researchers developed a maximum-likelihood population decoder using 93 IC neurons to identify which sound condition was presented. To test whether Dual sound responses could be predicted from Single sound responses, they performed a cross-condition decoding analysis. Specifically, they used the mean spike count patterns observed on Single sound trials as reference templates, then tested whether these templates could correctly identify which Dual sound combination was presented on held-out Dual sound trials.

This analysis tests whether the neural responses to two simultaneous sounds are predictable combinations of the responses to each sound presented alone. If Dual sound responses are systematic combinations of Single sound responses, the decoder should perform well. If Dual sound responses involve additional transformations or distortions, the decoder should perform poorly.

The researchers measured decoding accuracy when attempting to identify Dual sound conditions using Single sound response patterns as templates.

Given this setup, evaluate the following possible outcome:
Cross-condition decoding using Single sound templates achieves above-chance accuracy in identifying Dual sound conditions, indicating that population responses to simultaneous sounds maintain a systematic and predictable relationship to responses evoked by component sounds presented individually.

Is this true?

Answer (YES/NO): NO